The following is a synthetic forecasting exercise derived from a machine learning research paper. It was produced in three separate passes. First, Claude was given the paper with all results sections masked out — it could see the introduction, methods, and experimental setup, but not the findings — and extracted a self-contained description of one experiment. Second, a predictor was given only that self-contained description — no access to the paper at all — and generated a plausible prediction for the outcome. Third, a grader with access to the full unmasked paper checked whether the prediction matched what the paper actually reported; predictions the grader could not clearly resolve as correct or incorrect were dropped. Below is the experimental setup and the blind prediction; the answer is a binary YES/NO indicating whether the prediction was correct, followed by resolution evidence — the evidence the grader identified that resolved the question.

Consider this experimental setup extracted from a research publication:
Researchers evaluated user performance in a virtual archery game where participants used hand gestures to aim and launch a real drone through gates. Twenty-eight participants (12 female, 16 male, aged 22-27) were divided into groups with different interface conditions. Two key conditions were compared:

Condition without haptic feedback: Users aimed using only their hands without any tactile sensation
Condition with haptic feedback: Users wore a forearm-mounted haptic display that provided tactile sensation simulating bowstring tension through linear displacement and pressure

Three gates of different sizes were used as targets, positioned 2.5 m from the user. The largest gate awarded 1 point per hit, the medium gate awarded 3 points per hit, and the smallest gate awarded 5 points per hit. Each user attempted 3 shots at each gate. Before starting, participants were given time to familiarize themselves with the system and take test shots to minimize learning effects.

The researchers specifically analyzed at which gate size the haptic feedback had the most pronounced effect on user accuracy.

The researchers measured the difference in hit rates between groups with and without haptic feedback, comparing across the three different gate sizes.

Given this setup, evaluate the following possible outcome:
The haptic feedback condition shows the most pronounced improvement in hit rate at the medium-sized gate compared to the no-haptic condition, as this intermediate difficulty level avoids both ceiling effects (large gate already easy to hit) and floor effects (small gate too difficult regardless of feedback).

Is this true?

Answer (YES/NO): NO